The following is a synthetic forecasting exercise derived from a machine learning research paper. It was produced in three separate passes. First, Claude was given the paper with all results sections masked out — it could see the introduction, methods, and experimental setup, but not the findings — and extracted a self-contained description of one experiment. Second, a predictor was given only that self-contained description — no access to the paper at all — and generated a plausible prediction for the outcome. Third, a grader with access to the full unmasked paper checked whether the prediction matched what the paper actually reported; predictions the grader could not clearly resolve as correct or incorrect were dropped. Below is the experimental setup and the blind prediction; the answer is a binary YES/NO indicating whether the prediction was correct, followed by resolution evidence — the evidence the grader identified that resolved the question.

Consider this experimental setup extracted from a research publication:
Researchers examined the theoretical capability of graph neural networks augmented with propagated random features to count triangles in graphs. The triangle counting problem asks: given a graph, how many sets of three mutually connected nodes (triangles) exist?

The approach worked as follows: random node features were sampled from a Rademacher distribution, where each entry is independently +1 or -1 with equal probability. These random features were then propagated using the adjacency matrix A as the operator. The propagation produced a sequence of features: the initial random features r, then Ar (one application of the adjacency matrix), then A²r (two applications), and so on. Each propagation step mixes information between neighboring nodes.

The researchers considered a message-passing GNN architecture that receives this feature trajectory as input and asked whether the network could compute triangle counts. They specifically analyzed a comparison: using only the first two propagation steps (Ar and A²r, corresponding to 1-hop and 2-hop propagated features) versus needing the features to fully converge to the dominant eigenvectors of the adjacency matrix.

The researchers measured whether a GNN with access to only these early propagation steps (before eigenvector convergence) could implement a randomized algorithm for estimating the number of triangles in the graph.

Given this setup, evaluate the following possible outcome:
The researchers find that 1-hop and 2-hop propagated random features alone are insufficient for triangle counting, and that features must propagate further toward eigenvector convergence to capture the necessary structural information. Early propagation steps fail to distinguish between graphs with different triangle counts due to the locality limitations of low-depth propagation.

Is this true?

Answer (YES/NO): NO